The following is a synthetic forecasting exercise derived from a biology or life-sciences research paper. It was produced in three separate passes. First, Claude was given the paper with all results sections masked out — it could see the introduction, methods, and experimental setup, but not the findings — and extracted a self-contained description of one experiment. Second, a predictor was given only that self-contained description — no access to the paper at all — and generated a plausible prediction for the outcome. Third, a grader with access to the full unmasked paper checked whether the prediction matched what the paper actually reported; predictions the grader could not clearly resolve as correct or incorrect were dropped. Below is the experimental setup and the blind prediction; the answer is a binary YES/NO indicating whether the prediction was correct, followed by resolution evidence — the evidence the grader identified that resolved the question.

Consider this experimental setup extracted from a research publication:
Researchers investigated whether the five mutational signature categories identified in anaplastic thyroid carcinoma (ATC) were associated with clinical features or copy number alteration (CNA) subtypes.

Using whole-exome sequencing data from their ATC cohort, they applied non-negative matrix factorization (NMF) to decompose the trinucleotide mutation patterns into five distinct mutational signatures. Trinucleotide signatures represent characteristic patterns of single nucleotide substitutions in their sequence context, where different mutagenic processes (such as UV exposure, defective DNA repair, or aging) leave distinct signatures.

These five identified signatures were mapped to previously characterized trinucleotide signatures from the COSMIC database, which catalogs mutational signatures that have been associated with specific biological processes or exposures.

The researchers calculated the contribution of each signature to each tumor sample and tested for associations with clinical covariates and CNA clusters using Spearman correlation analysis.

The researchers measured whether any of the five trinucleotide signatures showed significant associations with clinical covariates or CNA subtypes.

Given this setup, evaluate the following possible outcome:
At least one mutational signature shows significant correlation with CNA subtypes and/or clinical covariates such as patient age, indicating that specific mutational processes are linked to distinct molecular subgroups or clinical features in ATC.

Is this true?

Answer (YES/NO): NO